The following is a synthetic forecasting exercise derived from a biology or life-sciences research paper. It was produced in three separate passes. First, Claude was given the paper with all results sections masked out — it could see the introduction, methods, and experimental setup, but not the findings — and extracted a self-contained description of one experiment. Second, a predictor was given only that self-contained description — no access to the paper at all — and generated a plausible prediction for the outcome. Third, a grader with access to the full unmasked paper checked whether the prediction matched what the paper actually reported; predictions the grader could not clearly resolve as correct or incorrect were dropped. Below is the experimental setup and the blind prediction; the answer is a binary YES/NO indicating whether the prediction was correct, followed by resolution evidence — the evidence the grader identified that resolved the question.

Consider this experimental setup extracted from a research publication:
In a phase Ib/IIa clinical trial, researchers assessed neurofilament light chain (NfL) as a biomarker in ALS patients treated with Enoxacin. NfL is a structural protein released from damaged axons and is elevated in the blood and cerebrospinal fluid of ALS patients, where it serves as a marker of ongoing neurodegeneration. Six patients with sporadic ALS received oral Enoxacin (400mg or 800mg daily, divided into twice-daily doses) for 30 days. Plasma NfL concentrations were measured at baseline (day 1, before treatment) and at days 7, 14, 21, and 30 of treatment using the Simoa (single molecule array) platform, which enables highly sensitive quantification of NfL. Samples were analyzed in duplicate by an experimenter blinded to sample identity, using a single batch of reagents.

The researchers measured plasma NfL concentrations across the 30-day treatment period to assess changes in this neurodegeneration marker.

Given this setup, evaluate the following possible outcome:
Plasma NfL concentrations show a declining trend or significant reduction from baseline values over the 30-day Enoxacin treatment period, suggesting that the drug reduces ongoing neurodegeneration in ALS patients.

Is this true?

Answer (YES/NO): NO